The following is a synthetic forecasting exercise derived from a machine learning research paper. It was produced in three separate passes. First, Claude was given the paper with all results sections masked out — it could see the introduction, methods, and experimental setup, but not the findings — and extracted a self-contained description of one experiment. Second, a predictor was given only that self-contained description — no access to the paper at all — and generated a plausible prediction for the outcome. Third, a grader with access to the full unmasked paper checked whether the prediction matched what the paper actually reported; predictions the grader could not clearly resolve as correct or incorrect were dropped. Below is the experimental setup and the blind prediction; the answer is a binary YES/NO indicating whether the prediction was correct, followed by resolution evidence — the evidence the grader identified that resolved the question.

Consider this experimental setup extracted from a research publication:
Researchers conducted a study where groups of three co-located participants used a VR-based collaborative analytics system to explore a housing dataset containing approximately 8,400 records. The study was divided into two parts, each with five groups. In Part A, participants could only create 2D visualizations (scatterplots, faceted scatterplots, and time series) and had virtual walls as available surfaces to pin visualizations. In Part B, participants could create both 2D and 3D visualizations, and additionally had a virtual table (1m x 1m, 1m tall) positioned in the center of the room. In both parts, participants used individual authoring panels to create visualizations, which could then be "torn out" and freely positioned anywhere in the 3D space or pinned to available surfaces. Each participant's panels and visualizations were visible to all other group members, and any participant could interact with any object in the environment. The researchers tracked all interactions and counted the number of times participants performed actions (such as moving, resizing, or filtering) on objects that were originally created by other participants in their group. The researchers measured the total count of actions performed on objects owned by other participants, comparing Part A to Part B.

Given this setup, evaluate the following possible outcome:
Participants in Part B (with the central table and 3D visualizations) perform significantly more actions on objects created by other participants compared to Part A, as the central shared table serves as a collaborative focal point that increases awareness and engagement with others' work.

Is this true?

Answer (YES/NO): NO